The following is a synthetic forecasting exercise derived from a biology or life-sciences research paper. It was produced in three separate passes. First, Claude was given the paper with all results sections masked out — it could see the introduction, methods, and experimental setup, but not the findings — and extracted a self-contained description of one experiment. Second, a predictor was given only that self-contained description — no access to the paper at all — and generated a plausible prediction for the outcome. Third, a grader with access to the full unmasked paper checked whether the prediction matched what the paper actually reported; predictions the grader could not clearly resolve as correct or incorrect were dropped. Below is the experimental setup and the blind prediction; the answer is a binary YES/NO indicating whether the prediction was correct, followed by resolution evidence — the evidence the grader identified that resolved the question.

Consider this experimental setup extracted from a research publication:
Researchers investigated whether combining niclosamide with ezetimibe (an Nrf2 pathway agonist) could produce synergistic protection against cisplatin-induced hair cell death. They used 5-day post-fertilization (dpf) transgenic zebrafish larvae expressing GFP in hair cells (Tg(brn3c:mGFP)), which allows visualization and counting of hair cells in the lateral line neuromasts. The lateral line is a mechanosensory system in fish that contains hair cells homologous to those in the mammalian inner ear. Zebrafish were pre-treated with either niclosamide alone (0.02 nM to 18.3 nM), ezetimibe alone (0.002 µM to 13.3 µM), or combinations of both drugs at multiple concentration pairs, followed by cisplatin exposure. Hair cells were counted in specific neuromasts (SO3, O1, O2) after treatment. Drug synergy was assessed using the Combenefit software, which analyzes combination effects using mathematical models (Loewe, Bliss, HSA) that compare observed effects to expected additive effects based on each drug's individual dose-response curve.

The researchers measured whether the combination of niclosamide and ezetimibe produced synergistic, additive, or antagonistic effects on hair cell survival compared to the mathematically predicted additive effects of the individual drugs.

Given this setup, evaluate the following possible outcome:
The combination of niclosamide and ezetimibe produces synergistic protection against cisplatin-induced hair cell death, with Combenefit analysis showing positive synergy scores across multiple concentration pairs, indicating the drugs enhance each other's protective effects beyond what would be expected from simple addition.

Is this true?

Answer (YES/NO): YES